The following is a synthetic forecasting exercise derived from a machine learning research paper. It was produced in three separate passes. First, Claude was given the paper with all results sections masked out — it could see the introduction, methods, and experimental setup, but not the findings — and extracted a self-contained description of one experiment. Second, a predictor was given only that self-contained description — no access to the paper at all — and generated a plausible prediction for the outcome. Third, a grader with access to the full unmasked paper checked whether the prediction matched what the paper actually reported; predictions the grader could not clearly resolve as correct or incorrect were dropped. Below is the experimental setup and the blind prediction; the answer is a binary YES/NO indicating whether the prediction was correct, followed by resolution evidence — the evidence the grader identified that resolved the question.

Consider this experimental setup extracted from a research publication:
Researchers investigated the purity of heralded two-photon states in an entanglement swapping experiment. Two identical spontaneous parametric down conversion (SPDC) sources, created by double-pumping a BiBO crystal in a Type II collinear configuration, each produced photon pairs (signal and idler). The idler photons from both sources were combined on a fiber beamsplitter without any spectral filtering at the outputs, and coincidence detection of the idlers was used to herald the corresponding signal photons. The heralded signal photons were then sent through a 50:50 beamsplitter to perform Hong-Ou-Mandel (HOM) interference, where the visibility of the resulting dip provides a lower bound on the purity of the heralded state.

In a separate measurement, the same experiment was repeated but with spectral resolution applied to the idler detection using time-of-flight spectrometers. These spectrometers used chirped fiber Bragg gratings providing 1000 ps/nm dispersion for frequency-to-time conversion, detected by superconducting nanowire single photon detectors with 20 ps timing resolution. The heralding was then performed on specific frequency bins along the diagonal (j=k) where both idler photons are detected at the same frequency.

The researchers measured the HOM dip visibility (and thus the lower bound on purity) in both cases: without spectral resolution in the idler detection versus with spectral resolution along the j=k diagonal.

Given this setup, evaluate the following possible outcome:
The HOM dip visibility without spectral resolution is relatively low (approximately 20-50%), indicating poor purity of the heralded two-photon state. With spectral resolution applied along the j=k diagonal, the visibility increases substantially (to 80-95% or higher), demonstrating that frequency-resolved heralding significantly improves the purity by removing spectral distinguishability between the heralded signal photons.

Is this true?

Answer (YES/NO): NO